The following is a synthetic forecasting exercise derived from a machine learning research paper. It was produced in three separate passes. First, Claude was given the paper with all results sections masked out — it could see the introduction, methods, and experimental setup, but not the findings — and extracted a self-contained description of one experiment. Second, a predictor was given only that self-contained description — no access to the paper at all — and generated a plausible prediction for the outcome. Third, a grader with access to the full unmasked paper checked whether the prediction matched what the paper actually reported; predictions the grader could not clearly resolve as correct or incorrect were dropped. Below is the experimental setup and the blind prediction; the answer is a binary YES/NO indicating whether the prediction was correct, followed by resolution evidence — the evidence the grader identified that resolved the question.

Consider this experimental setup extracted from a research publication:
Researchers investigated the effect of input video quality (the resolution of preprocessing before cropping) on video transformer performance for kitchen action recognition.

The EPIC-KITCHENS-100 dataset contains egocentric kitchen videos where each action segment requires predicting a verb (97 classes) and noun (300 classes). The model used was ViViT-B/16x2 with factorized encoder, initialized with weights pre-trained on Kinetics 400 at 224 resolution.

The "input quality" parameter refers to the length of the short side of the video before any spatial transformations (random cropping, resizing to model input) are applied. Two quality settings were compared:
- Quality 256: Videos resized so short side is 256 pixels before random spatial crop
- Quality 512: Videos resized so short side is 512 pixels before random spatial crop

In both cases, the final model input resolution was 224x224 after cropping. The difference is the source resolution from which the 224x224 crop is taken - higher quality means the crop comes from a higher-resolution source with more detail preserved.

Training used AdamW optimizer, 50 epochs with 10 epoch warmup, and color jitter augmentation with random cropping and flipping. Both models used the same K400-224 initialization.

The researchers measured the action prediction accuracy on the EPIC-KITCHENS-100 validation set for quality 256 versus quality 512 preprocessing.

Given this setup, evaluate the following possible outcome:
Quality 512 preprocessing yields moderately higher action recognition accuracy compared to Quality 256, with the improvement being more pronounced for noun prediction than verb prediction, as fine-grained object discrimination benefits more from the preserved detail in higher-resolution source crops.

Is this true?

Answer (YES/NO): YES